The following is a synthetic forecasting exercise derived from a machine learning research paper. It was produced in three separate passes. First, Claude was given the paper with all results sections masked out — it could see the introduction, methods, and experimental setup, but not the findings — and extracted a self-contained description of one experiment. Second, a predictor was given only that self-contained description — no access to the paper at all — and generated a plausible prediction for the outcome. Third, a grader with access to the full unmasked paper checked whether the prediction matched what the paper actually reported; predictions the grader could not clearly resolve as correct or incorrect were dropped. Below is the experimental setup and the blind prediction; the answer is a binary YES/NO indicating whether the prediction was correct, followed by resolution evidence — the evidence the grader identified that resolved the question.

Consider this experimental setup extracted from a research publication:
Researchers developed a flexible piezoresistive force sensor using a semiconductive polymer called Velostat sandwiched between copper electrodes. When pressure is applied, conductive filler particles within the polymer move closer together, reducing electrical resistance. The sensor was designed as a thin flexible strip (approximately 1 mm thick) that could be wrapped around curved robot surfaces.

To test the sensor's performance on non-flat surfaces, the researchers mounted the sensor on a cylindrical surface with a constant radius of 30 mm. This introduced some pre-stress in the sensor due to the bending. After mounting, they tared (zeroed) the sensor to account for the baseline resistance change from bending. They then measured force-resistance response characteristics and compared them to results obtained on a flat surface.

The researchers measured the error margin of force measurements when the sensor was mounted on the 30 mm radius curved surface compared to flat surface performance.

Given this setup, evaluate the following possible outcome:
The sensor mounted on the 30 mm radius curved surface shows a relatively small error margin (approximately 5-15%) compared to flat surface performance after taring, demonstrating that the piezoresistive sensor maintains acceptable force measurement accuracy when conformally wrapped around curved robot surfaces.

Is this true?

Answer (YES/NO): YES